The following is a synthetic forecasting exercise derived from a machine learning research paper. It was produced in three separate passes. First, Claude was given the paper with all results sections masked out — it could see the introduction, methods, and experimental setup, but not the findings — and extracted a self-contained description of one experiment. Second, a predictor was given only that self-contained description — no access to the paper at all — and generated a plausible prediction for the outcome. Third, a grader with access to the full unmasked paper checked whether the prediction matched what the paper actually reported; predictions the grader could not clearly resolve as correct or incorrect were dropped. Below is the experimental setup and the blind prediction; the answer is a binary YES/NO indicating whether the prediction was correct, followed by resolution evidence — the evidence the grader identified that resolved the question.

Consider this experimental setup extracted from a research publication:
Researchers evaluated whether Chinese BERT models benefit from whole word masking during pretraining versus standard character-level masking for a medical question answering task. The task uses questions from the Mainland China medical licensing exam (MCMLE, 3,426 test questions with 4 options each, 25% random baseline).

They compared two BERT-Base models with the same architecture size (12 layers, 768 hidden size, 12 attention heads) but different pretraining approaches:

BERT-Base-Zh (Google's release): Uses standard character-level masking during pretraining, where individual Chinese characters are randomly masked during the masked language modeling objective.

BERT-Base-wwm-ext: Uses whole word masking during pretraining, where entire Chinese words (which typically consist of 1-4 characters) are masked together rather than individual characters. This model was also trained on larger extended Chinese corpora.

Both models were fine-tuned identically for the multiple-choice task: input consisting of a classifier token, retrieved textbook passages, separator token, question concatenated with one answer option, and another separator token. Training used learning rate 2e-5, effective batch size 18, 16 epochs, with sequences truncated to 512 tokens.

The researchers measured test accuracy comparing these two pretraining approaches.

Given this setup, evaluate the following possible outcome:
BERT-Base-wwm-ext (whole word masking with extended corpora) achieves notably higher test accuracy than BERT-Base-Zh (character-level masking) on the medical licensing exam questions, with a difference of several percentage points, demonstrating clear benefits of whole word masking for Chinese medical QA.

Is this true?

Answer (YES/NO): NO